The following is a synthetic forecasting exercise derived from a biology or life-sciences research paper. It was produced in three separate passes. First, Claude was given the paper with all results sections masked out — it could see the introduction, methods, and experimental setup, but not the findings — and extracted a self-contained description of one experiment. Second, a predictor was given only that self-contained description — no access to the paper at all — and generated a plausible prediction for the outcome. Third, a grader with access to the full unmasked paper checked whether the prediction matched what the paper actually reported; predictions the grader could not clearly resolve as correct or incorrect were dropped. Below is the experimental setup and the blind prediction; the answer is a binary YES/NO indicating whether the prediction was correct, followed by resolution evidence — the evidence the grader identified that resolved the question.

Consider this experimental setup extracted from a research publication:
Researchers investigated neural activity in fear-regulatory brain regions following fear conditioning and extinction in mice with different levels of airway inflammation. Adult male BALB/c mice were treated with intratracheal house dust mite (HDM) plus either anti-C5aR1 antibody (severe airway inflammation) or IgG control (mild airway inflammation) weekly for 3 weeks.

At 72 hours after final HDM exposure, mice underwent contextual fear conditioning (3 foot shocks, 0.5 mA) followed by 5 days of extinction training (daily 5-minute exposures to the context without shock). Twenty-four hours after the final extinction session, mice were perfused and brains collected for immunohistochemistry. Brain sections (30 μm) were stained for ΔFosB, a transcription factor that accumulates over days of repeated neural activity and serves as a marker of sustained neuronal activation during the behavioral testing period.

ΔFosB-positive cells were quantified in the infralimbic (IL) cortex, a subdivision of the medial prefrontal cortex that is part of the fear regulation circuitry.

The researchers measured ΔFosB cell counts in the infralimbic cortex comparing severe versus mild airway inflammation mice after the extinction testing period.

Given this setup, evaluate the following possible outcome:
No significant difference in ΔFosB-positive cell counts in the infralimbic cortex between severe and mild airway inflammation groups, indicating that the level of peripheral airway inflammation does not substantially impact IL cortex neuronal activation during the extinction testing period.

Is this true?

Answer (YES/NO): NO